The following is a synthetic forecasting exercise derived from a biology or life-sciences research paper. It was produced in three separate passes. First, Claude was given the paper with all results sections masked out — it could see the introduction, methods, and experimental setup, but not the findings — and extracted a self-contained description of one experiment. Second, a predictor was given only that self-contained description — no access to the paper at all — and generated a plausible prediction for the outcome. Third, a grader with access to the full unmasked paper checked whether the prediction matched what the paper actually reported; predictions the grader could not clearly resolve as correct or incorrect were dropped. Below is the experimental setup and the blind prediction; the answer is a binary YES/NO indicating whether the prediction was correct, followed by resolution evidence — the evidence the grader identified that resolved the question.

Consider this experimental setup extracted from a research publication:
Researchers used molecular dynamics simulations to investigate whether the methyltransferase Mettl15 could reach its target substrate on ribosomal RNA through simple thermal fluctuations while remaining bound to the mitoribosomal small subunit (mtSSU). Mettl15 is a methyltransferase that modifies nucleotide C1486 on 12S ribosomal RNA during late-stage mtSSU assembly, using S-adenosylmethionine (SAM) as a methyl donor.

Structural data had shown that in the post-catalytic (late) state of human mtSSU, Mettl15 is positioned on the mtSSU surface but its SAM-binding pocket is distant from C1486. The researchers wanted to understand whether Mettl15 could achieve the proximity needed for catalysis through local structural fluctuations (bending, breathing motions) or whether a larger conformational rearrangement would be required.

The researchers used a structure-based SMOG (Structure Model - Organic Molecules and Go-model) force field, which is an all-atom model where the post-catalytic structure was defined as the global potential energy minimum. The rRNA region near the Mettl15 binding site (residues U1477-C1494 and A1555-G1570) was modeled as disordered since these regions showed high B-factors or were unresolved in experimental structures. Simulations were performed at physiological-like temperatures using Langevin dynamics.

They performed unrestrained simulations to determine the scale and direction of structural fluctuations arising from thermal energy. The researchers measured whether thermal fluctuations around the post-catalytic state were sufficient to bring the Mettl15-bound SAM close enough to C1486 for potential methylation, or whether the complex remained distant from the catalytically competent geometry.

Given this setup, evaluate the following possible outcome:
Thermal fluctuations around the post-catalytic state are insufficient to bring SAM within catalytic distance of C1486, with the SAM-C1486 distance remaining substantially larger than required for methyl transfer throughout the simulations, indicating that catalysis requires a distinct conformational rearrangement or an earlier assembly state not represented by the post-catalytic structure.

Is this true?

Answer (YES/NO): NO